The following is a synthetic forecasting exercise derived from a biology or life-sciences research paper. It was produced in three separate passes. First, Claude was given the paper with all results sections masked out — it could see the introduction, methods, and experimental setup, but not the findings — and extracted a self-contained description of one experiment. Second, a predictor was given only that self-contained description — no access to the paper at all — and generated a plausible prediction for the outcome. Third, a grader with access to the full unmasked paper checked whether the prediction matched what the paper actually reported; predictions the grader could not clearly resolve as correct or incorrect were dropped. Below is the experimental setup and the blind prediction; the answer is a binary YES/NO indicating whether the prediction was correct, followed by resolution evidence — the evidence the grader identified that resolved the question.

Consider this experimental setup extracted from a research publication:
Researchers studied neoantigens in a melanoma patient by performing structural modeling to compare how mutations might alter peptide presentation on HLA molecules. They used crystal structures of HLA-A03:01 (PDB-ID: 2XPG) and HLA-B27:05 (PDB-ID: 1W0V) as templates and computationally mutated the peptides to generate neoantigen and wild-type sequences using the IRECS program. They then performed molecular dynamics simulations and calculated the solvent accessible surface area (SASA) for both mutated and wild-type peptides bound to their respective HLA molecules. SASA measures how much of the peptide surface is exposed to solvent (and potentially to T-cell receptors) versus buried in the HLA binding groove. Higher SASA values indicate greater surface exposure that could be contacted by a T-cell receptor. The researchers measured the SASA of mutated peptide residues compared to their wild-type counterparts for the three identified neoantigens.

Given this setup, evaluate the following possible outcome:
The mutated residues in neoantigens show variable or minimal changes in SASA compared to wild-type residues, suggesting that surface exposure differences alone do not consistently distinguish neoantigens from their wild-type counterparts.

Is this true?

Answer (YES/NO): NO